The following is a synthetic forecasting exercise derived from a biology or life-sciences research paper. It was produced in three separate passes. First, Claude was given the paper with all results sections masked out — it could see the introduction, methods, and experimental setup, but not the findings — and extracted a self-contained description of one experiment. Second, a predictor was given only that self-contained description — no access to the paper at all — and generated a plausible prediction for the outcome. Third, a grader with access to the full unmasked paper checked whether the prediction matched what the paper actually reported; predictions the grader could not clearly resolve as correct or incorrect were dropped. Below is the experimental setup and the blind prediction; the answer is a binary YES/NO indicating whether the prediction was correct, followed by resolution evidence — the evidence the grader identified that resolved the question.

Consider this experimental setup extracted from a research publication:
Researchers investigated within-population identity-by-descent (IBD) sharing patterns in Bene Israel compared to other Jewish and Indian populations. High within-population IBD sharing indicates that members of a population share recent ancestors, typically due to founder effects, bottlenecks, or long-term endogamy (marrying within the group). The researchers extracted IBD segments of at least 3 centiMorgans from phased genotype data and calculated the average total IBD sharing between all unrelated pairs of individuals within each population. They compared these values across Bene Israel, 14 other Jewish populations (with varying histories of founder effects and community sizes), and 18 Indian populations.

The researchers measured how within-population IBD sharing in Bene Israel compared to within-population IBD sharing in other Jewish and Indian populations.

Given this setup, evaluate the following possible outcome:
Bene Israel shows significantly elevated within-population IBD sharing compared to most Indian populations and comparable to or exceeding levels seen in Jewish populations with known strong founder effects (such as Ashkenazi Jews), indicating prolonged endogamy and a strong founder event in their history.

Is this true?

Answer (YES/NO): YES